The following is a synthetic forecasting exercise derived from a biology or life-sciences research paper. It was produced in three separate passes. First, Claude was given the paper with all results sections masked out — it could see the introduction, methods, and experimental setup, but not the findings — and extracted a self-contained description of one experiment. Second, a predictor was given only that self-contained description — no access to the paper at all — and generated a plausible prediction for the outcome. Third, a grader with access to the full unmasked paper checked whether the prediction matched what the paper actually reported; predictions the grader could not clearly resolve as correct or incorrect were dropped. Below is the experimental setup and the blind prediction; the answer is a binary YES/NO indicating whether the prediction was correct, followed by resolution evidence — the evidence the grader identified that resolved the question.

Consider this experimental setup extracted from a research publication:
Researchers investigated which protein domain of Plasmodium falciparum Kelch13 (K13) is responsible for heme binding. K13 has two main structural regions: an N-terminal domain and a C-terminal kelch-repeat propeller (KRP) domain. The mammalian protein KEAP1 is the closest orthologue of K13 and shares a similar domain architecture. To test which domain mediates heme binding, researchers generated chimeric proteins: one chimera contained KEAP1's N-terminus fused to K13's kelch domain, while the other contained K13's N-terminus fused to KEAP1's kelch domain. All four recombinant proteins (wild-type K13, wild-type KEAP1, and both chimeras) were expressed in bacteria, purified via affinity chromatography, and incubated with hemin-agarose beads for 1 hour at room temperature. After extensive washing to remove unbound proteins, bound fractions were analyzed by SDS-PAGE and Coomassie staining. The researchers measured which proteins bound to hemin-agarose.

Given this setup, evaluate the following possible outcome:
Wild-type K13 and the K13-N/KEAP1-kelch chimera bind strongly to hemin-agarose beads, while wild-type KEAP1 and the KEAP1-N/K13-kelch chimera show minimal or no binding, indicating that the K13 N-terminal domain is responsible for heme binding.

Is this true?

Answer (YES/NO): NO